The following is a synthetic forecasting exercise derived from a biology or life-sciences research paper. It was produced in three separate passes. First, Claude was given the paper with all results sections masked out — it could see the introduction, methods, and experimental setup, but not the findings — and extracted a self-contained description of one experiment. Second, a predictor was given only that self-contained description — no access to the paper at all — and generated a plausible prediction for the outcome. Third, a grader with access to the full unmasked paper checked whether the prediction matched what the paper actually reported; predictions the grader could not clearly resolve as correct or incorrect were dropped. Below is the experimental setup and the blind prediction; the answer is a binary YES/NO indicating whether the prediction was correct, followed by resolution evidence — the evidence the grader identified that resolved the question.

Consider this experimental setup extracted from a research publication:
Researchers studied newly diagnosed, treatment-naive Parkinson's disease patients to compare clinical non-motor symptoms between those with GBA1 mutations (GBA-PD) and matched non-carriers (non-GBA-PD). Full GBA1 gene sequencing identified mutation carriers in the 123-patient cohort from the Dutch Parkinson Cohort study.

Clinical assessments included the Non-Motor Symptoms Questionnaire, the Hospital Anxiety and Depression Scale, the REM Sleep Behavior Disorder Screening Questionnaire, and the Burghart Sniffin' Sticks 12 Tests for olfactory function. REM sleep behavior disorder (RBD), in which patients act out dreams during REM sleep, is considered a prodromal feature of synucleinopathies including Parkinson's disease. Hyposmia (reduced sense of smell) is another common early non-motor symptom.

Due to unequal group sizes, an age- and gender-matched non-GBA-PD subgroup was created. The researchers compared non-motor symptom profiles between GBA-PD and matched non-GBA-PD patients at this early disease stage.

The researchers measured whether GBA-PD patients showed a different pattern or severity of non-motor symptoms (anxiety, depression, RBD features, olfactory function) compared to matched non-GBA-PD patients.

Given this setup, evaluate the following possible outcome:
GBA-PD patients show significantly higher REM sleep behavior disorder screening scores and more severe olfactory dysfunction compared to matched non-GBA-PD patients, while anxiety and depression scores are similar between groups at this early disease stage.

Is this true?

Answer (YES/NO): NO